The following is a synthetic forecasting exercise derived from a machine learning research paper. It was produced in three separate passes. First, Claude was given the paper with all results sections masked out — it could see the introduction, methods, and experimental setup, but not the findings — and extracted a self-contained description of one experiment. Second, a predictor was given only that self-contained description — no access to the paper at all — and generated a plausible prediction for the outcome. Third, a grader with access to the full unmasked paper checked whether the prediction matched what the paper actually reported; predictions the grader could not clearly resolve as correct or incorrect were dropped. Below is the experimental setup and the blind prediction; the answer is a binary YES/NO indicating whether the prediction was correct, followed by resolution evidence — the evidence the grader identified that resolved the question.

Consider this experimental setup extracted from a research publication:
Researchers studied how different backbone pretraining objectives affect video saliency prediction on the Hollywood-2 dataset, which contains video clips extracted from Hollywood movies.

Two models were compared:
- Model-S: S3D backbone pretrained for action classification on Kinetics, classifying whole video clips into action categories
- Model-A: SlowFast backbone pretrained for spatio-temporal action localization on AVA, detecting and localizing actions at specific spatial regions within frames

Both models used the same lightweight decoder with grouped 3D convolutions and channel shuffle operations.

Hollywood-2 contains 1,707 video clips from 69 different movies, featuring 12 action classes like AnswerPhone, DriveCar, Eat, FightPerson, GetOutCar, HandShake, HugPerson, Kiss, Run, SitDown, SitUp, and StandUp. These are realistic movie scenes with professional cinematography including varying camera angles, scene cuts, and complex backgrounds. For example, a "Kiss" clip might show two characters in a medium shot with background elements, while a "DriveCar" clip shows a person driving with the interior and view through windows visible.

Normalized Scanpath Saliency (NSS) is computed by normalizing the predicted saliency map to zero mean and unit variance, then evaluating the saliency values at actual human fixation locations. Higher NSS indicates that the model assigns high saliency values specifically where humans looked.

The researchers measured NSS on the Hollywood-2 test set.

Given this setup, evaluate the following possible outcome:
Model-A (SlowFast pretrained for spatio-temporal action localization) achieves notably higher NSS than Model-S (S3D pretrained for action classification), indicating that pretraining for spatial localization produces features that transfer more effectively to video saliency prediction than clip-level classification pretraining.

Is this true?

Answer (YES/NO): YES